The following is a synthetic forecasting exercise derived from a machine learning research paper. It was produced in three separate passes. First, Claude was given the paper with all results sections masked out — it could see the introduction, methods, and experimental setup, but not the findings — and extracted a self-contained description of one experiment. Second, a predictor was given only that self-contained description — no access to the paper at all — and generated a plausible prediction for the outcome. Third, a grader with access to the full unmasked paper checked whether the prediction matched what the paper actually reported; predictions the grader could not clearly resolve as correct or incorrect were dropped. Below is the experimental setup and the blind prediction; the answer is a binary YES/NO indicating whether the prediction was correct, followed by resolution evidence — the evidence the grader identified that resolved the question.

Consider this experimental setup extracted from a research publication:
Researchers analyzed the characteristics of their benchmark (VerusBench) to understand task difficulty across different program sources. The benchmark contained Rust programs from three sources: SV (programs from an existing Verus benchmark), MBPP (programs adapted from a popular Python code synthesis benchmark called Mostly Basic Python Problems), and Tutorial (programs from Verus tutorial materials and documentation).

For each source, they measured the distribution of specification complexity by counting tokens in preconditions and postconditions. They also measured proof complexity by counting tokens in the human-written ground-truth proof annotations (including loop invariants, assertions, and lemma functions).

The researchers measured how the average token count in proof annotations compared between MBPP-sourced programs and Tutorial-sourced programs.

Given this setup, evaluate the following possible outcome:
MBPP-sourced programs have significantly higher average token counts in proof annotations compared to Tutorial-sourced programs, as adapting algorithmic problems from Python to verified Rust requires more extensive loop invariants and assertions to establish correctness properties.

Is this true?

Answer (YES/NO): YES